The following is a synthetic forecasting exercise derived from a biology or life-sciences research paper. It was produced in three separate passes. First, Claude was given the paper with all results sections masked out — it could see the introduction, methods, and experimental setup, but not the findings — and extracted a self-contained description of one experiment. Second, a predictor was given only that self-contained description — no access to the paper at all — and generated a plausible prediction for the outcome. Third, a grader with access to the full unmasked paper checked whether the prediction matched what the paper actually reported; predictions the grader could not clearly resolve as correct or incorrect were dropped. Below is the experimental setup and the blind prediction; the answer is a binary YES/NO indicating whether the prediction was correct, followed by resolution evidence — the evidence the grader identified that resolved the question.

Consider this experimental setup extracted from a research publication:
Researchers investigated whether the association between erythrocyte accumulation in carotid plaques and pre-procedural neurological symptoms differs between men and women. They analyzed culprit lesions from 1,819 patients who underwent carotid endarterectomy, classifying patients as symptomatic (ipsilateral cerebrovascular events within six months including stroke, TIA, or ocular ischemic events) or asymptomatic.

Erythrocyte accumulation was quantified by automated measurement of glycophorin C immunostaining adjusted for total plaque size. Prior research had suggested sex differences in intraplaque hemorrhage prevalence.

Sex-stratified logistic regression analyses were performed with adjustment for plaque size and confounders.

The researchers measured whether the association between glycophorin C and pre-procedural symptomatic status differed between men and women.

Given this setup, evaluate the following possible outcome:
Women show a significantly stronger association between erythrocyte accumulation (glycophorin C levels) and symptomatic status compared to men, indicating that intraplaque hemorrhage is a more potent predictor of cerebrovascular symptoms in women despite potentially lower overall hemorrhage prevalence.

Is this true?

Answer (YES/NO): NO